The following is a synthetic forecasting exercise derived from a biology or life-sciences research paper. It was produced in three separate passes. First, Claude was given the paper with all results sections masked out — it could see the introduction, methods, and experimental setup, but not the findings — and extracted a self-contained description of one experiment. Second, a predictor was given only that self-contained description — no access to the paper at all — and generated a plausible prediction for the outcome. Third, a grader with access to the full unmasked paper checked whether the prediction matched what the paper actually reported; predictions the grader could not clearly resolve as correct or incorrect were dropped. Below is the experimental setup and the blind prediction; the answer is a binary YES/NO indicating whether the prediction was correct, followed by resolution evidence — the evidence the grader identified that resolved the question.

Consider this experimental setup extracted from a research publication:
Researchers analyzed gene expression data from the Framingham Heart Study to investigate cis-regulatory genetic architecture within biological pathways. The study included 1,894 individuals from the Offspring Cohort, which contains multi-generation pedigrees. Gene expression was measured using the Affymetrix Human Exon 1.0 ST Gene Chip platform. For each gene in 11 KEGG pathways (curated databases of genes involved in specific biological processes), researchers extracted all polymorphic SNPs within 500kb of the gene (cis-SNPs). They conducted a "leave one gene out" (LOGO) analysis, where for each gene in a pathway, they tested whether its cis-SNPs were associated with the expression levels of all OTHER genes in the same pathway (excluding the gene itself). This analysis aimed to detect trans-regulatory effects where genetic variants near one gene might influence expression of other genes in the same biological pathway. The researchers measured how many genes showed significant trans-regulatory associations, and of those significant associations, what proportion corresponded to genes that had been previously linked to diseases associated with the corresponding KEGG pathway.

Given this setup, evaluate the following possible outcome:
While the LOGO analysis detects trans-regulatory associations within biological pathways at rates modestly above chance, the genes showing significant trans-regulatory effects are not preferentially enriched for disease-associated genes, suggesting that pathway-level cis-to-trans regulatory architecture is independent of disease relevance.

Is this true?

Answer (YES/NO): NO